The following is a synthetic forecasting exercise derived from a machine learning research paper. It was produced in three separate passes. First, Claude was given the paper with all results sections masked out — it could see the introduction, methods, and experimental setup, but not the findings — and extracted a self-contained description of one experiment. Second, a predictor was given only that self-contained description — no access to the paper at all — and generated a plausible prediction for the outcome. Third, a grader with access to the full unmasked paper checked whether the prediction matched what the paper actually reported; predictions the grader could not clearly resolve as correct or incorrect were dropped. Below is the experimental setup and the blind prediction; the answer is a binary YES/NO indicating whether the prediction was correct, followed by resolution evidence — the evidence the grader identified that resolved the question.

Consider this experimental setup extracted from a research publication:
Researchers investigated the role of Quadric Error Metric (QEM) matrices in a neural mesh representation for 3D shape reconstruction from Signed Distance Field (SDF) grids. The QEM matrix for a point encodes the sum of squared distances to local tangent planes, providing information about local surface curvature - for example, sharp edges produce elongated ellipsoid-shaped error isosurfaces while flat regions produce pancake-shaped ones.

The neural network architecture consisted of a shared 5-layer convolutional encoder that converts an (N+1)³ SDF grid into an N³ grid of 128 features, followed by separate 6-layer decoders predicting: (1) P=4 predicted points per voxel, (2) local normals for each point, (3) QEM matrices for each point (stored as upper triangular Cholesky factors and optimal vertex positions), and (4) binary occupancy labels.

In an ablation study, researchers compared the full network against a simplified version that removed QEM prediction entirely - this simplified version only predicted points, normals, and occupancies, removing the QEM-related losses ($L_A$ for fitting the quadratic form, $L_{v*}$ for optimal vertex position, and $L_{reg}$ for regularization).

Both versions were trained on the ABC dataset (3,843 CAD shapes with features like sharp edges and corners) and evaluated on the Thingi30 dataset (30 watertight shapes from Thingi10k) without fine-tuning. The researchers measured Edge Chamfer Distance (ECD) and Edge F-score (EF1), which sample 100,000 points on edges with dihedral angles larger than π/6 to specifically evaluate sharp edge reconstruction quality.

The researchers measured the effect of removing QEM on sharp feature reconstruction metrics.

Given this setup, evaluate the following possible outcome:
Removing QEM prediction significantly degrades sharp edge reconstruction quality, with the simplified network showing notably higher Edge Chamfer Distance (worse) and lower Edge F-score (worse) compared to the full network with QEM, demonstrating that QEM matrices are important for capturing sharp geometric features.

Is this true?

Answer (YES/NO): YES